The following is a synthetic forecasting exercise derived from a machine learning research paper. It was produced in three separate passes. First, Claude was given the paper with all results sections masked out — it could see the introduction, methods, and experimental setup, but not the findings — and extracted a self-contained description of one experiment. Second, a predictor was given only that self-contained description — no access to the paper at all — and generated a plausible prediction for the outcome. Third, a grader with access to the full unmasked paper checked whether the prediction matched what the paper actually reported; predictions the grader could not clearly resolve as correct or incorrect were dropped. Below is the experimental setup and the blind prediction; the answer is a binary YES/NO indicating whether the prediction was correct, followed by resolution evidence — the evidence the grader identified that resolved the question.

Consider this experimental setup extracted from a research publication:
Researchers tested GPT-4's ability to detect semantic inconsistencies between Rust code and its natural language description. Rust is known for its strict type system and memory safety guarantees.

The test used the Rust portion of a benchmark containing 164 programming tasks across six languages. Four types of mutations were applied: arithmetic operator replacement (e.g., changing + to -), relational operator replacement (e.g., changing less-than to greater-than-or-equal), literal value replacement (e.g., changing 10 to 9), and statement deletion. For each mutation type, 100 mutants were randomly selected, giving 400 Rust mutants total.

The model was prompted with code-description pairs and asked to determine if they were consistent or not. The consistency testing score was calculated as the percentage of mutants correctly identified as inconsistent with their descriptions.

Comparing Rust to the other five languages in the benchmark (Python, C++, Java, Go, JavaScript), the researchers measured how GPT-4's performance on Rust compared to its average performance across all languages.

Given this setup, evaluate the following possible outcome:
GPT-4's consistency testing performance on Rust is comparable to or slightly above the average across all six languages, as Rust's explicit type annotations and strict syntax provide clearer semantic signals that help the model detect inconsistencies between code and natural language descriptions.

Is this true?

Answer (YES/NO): YES